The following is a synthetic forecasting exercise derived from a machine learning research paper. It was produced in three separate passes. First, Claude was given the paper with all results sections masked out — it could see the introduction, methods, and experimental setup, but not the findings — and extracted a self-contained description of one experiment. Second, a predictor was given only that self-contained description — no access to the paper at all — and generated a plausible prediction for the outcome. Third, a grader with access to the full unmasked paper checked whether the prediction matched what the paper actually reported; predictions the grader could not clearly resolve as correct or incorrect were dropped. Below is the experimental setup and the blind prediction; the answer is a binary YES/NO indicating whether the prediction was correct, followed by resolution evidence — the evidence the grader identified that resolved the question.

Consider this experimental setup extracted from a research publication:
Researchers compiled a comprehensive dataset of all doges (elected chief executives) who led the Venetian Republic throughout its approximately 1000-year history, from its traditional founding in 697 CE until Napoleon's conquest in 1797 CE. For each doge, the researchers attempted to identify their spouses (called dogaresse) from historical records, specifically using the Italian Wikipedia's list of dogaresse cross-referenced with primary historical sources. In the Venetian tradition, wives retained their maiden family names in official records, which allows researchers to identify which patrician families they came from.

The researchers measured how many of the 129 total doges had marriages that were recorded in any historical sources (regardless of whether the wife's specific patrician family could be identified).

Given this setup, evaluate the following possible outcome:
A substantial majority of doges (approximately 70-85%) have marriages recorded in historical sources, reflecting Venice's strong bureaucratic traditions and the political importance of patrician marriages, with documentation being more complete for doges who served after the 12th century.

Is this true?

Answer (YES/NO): NO